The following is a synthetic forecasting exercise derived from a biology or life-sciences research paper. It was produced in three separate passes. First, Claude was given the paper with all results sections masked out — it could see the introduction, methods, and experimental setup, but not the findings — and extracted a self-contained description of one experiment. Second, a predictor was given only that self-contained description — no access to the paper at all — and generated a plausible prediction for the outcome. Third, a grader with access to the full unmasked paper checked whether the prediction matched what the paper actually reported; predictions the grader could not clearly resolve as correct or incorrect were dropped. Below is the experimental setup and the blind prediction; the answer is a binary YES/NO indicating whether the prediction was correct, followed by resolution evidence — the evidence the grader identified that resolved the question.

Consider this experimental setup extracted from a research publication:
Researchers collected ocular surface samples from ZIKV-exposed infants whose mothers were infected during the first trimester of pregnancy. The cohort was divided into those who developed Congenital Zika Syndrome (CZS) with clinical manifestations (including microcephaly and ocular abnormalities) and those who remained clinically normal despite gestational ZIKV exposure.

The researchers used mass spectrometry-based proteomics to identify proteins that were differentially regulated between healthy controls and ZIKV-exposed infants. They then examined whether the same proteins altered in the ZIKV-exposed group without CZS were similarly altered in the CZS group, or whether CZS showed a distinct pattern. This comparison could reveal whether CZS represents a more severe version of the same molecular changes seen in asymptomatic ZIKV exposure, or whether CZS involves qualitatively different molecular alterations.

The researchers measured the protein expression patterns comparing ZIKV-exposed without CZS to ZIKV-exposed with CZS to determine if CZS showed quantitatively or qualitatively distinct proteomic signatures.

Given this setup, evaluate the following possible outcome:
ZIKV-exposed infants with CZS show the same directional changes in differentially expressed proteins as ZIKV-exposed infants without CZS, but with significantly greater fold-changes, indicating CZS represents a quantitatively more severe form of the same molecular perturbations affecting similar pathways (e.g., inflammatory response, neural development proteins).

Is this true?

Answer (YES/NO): YES